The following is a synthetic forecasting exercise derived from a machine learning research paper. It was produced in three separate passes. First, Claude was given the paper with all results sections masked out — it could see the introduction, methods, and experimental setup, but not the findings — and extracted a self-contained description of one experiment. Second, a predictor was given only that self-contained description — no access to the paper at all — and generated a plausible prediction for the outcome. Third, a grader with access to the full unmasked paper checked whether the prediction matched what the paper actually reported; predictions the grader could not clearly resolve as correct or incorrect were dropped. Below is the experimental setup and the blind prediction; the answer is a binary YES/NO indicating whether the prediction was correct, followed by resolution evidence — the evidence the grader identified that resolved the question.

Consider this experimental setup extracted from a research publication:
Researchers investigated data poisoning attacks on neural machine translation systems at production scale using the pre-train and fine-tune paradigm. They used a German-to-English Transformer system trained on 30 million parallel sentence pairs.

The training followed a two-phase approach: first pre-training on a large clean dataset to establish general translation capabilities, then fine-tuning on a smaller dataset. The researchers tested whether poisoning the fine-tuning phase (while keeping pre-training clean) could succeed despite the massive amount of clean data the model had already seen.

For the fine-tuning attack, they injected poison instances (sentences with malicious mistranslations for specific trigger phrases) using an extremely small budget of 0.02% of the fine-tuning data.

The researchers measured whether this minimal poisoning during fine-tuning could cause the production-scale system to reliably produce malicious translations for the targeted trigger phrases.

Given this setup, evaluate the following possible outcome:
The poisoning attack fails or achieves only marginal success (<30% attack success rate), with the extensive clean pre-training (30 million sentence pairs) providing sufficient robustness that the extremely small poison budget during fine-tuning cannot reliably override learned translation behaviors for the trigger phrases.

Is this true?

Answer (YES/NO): NO